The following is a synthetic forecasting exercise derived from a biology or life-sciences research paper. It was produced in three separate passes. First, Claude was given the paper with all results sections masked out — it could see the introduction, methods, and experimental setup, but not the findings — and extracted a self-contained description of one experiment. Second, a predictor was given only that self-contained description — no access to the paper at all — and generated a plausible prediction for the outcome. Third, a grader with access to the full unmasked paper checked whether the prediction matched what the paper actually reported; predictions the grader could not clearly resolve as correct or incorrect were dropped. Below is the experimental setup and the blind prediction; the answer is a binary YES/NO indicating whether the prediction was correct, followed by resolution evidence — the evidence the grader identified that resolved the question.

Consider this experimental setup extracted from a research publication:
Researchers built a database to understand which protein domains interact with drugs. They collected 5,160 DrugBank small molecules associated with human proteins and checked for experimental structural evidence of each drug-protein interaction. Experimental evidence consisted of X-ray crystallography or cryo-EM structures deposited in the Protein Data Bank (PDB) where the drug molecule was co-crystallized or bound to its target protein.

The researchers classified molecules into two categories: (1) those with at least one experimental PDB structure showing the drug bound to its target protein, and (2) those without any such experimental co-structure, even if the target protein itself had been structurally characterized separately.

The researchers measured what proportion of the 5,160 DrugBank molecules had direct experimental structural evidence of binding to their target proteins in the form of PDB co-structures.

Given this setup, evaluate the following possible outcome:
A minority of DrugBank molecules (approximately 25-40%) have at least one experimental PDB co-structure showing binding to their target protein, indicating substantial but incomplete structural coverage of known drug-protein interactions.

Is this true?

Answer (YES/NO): NO